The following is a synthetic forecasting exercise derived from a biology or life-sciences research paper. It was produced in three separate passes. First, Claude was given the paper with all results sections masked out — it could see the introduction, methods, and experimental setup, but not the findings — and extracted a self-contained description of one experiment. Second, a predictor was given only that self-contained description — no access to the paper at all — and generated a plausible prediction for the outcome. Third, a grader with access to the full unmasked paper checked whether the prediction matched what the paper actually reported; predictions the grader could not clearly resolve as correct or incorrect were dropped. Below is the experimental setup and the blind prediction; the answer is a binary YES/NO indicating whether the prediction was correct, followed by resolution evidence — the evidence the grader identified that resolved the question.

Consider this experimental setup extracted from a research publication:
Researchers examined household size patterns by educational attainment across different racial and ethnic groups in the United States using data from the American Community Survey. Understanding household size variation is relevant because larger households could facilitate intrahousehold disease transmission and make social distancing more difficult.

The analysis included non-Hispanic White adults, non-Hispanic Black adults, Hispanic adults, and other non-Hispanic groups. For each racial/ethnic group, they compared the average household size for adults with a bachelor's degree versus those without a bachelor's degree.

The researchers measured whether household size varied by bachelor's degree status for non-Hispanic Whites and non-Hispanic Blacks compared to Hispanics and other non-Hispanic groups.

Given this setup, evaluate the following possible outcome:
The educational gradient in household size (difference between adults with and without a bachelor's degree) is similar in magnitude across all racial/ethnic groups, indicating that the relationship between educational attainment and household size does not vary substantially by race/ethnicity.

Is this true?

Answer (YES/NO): NO